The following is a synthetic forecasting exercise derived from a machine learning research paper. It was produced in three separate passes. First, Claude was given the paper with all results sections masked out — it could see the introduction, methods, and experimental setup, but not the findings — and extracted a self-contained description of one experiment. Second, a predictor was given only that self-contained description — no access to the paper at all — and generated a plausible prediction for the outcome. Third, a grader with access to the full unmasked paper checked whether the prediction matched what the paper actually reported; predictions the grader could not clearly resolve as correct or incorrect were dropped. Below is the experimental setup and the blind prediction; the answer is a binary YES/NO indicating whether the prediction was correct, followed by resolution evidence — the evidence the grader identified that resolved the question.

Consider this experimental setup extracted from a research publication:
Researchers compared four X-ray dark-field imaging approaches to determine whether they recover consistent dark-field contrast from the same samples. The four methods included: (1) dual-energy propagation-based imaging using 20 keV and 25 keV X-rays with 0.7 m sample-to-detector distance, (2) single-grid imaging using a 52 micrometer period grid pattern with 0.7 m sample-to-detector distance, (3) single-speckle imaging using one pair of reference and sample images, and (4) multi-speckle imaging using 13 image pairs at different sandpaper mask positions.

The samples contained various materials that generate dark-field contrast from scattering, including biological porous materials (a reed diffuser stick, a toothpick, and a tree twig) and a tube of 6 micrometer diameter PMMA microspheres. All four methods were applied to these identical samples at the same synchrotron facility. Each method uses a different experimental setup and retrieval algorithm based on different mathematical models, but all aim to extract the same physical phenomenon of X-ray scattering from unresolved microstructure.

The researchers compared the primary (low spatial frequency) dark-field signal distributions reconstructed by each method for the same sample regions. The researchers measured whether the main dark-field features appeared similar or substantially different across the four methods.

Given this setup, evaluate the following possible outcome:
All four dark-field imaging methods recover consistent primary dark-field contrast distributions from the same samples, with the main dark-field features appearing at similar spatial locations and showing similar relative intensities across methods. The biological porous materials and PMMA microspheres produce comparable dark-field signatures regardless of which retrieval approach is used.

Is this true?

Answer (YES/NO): NO